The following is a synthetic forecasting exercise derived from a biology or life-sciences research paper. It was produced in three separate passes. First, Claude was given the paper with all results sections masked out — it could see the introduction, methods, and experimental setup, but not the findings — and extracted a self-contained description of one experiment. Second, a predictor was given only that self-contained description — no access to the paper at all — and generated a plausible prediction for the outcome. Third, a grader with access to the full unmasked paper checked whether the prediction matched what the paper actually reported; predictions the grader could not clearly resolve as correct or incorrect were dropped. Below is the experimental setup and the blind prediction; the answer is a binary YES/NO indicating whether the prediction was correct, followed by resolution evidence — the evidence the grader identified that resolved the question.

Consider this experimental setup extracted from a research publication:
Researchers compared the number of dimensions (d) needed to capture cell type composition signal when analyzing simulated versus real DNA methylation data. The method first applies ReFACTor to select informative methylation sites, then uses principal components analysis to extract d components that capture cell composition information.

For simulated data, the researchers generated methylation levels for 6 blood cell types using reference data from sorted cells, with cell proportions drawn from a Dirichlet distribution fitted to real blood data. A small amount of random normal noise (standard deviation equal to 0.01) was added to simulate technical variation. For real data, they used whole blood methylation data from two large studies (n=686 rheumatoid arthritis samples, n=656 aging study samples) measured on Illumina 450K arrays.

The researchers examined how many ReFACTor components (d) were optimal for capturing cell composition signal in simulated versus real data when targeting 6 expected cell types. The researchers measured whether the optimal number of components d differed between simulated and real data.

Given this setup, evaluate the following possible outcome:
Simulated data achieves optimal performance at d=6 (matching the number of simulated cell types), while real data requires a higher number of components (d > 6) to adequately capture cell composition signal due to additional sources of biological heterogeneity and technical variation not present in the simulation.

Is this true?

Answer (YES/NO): YES